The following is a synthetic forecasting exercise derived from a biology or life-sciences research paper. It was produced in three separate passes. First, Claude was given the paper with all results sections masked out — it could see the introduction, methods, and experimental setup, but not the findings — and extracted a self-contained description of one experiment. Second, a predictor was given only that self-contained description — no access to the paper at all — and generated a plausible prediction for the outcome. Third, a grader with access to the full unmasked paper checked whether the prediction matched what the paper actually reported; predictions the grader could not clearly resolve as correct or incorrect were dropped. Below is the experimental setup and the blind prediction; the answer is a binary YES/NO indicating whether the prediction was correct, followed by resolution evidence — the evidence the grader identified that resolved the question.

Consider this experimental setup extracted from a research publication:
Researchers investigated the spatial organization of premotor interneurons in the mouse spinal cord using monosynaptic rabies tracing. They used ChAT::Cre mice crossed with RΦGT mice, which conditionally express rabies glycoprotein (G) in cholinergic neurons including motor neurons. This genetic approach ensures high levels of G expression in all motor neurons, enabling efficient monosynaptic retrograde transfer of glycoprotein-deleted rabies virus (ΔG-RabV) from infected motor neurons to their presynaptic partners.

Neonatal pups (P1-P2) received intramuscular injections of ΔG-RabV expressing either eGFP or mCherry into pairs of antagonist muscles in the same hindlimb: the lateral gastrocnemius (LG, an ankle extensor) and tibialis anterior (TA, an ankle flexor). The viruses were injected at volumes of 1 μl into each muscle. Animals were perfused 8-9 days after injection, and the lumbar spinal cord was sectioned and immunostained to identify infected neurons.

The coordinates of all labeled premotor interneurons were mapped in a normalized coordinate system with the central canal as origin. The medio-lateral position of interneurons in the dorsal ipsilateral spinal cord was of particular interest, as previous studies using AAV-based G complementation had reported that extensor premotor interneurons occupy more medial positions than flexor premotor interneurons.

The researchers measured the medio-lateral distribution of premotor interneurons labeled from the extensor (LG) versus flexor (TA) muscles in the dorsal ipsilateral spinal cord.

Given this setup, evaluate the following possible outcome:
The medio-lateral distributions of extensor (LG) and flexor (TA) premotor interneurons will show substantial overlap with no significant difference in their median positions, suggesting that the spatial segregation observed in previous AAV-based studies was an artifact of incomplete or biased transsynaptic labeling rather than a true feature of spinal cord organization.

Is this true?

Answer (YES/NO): YES